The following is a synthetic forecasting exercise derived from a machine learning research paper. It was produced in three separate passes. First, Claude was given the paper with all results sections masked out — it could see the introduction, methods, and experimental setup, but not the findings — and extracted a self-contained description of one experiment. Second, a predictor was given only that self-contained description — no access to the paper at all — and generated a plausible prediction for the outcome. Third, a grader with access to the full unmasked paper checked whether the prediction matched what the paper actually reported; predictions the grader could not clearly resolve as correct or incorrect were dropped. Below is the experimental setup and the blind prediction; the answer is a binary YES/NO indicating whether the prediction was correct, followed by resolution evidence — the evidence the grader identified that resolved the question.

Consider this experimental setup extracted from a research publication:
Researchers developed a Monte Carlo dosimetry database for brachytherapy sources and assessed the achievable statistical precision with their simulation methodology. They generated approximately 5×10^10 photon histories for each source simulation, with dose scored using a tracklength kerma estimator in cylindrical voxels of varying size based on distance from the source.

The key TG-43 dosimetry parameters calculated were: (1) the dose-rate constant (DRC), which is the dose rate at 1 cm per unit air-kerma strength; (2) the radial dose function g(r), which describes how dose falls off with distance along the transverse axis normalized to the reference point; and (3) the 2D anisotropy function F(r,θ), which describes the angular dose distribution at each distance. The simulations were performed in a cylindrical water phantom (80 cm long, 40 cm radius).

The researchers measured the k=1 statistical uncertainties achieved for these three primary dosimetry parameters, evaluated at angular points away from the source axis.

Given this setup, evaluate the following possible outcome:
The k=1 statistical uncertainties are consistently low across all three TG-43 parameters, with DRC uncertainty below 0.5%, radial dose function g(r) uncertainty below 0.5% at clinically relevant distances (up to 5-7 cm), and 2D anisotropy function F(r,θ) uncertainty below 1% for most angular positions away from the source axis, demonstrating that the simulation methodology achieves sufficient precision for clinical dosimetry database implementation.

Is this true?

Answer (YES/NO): NO